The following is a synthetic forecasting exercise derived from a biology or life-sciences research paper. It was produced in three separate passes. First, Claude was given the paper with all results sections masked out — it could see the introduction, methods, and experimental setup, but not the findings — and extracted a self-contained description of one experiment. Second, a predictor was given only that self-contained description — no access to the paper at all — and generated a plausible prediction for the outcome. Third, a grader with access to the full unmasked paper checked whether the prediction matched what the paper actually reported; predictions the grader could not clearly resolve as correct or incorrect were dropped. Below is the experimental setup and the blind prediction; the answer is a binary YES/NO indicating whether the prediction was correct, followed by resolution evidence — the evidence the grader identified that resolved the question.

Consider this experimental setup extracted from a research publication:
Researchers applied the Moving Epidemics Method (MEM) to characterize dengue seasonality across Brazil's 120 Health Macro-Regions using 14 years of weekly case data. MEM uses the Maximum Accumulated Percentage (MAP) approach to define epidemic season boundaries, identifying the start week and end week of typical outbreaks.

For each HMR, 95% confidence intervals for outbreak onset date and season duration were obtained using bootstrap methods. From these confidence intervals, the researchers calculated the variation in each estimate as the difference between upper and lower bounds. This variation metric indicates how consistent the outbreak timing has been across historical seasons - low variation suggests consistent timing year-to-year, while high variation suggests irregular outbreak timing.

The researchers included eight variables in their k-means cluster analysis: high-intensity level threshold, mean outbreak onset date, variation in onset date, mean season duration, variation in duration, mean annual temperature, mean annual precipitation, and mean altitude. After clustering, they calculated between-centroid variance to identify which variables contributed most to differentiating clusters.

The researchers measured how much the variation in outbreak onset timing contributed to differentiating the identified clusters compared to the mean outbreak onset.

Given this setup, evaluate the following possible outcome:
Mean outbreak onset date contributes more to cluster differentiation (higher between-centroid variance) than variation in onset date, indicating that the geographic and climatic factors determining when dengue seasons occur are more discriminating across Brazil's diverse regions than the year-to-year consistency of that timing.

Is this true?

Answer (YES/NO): YES